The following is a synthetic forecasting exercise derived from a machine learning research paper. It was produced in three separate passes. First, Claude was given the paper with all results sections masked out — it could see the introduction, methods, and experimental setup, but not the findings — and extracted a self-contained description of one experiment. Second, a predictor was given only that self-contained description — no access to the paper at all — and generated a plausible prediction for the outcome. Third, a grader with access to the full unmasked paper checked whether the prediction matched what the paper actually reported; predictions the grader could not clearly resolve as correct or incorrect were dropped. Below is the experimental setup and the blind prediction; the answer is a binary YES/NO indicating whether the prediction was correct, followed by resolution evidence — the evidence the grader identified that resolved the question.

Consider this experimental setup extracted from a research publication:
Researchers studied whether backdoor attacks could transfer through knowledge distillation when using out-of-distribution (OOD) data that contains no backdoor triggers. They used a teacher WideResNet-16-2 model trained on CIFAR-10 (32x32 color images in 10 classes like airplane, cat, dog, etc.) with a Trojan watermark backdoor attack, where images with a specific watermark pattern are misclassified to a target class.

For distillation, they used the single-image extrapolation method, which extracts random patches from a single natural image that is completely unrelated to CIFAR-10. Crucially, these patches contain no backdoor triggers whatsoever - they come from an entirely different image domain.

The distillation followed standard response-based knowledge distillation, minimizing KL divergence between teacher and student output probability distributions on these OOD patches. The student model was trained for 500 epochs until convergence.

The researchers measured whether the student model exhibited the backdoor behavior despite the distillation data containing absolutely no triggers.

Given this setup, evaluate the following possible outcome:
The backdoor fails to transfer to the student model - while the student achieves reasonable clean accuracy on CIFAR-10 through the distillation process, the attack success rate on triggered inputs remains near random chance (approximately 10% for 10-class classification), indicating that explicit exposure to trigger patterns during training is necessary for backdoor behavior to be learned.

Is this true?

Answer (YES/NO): NO